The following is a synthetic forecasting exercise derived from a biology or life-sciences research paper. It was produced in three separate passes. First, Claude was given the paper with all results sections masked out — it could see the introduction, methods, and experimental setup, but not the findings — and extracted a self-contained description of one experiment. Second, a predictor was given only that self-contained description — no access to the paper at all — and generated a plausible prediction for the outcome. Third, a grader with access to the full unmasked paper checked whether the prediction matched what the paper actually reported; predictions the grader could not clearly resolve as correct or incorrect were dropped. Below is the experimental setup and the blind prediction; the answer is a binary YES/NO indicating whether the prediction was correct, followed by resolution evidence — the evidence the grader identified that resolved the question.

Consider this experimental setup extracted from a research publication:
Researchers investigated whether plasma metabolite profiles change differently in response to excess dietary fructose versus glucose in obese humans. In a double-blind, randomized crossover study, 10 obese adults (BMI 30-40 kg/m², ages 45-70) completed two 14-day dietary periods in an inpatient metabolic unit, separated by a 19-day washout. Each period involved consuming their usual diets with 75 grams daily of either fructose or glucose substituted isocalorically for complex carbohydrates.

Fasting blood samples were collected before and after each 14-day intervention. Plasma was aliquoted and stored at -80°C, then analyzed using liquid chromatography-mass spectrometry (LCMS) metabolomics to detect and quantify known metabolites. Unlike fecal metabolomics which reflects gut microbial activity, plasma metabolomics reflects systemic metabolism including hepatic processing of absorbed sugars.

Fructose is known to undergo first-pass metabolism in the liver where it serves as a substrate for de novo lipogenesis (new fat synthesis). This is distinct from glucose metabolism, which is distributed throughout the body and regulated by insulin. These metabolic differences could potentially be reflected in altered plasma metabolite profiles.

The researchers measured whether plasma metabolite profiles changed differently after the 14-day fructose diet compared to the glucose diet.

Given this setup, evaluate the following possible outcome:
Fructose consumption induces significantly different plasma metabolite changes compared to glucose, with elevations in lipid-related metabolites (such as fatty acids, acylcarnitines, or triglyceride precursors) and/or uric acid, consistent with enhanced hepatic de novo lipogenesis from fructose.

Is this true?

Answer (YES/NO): NO